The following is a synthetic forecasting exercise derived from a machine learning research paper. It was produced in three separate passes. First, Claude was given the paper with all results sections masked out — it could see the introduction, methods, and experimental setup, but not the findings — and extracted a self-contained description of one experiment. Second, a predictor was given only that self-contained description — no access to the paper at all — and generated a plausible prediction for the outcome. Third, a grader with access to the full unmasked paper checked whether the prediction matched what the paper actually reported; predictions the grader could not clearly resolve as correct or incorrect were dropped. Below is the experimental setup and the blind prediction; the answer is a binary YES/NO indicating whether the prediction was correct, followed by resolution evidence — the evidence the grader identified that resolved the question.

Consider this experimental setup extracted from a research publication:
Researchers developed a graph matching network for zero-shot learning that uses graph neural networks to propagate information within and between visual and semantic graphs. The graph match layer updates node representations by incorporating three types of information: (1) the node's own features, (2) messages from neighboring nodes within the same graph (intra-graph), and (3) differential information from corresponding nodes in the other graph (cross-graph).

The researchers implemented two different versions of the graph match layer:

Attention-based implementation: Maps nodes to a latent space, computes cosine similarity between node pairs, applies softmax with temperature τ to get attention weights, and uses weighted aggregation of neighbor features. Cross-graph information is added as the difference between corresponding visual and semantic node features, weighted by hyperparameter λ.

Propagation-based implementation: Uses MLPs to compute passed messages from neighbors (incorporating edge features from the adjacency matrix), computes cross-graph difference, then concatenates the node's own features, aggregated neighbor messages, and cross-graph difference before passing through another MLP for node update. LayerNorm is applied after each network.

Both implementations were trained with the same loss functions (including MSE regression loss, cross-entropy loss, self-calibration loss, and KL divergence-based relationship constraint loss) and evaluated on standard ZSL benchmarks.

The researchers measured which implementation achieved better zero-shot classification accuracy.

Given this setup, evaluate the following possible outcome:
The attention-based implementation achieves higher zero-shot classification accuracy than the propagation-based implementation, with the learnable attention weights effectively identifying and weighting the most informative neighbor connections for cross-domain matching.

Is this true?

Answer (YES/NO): NO